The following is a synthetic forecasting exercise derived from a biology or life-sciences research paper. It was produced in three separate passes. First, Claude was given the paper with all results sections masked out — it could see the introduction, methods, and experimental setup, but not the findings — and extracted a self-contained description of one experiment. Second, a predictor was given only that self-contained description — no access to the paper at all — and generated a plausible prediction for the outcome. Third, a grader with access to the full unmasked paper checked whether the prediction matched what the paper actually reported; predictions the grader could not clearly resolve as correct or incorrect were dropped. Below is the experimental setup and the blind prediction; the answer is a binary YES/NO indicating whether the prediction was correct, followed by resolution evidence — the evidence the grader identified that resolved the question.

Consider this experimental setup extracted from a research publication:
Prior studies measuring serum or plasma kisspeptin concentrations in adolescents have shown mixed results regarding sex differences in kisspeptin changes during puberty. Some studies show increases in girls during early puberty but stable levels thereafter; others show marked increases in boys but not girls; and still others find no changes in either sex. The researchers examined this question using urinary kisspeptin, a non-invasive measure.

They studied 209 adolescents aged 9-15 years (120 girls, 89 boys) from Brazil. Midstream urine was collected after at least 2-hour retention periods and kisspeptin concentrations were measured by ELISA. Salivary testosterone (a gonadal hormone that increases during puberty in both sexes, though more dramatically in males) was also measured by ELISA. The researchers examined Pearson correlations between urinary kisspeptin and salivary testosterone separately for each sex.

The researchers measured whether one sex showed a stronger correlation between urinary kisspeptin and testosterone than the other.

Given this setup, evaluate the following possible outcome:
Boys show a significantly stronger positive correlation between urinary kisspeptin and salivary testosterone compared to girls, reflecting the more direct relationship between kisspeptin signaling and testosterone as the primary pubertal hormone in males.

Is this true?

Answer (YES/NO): YES